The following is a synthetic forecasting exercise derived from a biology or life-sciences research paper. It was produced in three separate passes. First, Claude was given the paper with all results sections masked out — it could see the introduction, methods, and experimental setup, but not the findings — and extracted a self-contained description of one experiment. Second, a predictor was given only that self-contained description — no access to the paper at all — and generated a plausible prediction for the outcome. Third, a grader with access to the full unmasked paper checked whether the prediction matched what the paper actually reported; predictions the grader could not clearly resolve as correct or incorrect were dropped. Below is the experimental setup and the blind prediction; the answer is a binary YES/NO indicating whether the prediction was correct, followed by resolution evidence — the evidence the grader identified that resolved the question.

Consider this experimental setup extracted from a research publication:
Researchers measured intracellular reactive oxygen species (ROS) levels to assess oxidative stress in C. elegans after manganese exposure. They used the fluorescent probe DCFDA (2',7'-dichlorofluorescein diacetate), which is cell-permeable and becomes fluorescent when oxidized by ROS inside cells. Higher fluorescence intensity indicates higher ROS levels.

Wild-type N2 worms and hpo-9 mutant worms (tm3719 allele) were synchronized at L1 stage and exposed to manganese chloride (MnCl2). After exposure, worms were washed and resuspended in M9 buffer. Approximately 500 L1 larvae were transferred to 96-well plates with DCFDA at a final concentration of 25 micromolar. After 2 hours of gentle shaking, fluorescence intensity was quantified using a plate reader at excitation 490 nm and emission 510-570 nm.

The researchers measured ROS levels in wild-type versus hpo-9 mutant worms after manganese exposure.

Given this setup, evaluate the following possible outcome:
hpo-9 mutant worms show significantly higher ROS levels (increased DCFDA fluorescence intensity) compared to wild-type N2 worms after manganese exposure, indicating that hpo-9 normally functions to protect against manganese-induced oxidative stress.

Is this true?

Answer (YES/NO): YES